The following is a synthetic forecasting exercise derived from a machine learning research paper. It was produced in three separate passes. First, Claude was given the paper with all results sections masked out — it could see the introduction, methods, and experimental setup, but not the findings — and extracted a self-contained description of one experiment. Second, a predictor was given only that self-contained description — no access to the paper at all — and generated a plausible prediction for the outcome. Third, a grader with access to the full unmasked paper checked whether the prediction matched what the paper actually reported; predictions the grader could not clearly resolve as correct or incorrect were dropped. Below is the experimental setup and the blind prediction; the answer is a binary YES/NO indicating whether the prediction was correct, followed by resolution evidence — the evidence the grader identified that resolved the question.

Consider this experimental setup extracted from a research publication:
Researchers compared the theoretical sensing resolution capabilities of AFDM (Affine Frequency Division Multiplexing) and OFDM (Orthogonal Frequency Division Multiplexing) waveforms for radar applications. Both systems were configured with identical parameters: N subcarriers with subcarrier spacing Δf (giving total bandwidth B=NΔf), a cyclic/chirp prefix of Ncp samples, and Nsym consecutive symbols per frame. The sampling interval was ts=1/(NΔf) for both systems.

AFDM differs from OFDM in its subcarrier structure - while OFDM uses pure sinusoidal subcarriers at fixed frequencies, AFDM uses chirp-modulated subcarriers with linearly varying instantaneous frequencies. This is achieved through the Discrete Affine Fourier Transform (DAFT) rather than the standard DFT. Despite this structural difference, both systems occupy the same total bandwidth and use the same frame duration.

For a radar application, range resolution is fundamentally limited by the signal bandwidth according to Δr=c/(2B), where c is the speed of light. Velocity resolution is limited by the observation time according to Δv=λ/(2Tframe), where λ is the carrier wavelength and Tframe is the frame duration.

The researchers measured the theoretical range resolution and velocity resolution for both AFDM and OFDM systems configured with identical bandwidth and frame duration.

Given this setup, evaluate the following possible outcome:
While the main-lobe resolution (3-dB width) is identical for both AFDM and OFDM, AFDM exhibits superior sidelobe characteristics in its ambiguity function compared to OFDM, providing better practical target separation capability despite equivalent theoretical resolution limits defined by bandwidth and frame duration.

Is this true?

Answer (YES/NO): NO